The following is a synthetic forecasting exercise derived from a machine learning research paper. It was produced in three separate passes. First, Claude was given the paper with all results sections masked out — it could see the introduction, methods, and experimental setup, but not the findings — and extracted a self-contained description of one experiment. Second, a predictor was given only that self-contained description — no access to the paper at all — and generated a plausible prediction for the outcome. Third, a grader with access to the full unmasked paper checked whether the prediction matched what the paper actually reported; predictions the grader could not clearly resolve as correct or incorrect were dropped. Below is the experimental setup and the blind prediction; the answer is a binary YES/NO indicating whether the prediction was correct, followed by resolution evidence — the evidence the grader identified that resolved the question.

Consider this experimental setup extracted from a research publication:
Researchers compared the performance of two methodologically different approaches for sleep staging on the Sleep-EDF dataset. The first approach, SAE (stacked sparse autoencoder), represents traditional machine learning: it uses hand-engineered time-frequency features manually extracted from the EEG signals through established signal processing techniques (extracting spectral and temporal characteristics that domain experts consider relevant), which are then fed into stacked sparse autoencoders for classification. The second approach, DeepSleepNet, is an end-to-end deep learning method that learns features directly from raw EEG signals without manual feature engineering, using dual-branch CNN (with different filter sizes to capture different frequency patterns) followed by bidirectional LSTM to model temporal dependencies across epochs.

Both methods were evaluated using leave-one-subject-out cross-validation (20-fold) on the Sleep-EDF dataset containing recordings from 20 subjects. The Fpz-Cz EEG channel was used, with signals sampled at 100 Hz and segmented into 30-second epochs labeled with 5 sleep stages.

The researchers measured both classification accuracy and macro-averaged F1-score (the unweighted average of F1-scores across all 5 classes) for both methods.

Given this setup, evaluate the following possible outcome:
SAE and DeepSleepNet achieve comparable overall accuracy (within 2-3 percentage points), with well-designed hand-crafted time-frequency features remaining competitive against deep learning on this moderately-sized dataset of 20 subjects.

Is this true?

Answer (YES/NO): NO